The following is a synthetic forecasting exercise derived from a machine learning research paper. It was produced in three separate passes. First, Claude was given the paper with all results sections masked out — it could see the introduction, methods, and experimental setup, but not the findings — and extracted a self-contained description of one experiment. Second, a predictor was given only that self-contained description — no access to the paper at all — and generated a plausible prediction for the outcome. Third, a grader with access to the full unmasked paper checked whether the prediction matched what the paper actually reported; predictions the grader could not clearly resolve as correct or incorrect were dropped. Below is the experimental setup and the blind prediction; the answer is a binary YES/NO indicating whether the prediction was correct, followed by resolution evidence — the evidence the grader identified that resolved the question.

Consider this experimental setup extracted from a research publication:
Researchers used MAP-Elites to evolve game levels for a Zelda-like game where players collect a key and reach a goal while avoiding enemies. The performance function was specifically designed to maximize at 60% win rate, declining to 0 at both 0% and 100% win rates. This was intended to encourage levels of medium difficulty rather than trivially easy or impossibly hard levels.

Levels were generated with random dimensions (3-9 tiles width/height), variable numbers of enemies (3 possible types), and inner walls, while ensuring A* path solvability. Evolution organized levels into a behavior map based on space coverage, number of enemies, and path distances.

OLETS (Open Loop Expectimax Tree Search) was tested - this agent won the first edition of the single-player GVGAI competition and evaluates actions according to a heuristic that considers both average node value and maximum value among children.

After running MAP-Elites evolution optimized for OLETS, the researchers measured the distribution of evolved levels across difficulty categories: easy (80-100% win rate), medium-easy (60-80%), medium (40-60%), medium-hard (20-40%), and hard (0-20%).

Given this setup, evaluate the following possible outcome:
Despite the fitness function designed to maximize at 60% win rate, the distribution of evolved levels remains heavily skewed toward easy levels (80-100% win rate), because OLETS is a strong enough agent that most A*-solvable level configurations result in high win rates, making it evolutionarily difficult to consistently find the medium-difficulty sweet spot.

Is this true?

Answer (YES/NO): YES